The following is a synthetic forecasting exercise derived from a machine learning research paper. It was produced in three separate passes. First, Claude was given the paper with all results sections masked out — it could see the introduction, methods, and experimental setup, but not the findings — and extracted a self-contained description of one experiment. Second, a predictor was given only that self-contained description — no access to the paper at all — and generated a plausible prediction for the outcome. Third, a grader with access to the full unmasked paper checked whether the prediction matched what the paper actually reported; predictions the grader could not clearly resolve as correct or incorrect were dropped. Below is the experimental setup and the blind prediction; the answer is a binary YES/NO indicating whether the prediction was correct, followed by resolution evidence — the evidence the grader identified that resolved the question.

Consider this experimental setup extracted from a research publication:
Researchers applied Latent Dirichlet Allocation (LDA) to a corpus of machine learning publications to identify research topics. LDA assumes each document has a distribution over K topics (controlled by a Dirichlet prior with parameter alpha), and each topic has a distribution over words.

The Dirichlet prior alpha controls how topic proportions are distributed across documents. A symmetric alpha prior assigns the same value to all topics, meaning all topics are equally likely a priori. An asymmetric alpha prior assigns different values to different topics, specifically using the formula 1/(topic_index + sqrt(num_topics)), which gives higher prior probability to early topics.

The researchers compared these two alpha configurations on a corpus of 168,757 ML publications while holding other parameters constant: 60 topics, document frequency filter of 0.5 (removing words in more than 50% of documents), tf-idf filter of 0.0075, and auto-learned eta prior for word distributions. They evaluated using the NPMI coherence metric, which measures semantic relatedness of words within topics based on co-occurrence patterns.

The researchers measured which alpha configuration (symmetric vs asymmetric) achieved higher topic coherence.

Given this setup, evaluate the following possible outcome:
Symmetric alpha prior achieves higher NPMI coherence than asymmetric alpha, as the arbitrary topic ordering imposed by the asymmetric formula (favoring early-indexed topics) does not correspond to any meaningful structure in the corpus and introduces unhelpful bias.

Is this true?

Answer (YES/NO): NO